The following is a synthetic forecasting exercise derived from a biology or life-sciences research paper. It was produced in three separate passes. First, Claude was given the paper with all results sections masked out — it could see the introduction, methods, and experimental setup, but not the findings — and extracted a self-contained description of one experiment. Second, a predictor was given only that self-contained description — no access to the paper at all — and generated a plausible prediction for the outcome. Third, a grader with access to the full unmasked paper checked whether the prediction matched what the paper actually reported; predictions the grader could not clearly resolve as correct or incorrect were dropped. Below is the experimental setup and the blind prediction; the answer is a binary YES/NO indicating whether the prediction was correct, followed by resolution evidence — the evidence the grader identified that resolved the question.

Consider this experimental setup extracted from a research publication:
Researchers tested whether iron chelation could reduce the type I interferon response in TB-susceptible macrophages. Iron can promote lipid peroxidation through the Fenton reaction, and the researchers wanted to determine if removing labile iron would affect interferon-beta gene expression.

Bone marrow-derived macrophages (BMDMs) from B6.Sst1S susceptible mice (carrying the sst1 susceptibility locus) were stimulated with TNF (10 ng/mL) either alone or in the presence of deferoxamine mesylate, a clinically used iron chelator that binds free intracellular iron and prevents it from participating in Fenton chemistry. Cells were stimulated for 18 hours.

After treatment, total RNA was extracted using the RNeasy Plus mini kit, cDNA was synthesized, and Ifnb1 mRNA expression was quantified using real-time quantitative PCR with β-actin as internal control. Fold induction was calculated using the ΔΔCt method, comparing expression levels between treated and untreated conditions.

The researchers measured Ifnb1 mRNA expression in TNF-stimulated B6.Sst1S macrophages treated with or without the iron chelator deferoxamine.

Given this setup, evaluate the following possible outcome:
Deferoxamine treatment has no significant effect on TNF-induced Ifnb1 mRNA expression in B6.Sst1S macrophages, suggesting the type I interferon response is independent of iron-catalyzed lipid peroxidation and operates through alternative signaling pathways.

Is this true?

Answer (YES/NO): NO